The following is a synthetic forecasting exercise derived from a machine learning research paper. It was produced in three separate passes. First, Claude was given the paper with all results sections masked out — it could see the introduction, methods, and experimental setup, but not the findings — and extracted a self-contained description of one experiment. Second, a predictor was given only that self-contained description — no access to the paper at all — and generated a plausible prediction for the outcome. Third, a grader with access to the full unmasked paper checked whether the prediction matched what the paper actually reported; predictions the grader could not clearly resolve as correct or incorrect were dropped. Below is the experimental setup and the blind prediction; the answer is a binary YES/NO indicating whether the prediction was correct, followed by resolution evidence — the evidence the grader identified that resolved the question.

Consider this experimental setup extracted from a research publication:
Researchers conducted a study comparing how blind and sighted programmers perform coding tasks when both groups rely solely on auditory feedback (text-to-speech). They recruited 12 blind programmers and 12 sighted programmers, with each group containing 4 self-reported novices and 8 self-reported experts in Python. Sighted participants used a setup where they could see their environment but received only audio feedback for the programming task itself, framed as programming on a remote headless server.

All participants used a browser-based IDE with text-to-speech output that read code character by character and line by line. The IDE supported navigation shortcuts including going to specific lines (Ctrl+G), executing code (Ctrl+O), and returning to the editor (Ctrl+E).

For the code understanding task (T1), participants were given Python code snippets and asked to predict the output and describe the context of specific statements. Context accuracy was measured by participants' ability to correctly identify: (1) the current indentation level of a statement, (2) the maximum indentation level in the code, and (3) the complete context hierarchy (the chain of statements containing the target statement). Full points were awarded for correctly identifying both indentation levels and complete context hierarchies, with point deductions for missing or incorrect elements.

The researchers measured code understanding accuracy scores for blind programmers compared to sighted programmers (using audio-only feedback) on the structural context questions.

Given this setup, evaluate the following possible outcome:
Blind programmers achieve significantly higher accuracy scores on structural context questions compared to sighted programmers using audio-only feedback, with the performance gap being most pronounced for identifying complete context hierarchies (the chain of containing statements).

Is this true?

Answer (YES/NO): NO